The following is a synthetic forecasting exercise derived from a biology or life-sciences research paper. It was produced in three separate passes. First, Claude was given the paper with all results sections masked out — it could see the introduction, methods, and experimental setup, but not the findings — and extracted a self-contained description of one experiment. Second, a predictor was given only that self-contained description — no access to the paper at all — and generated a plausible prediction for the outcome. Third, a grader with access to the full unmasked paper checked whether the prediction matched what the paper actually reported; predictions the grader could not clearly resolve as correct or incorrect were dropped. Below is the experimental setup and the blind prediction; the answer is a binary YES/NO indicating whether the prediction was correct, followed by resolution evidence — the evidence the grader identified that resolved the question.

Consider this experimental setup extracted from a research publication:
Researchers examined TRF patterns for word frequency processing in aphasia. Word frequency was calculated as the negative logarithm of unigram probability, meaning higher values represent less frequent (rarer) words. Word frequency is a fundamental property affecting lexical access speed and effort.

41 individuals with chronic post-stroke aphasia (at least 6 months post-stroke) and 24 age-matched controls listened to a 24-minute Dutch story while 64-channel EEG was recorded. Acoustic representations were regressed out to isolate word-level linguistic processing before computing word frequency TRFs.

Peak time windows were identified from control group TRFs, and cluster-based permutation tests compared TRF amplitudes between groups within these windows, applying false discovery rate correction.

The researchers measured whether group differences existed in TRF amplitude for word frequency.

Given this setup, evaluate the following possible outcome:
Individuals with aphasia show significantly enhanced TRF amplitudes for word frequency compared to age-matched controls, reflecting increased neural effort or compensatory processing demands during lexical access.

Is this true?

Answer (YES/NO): NO